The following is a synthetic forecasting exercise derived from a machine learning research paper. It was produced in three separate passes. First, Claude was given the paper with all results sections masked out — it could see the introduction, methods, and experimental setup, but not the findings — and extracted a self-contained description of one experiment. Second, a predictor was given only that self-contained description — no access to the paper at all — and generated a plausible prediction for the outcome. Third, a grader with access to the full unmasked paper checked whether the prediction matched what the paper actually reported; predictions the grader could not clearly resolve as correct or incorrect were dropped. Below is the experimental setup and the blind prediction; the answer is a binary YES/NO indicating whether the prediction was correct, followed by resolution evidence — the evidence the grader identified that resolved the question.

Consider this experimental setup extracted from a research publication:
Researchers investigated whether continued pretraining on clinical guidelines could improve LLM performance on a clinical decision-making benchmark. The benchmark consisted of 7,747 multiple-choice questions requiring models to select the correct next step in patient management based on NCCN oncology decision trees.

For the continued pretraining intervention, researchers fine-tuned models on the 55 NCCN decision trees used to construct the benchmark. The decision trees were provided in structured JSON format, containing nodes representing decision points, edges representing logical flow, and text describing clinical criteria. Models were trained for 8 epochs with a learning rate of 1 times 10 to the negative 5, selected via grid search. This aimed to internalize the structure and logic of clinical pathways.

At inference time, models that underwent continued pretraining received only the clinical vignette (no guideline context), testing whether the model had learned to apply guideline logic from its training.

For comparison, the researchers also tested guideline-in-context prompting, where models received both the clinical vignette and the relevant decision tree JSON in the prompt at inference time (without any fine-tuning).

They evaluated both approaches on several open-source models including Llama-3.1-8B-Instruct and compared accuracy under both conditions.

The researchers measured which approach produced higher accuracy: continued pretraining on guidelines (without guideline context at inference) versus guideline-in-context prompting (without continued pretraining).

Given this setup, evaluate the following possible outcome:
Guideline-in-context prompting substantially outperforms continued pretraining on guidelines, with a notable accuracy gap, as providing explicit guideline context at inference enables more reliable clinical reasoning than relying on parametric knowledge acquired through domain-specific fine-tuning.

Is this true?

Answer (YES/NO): YES